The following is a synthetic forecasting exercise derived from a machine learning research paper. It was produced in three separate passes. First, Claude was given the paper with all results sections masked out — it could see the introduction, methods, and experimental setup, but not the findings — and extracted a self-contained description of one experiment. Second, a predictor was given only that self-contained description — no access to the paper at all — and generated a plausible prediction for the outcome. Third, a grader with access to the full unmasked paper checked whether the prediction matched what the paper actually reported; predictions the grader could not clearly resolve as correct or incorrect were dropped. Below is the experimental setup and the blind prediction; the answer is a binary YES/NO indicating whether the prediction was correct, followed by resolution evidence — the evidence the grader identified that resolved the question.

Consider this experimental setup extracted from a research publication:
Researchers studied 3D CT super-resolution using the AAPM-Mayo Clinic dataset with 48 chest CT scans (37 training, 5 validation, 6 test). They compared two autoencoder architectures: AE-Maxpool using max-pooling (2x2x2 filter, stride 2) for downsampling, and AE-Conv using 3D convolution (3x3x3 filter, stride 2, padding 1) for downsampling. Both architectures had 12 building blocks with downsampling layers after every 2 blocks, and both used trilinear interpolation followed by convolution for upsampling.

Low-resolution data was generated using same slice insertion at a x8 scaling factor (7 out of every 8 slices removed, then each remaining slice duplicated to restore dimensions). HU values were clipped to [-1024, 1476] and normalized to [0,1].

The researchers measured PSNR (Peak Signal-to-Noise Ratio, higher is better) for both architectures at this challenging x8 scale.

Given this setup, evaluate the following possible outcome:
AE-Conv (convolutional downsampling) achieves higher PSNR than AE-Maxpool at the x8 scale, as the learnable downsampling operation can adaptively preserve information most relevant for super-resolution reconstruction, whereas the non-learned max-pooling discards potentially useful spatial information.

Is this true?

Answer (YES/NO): NO